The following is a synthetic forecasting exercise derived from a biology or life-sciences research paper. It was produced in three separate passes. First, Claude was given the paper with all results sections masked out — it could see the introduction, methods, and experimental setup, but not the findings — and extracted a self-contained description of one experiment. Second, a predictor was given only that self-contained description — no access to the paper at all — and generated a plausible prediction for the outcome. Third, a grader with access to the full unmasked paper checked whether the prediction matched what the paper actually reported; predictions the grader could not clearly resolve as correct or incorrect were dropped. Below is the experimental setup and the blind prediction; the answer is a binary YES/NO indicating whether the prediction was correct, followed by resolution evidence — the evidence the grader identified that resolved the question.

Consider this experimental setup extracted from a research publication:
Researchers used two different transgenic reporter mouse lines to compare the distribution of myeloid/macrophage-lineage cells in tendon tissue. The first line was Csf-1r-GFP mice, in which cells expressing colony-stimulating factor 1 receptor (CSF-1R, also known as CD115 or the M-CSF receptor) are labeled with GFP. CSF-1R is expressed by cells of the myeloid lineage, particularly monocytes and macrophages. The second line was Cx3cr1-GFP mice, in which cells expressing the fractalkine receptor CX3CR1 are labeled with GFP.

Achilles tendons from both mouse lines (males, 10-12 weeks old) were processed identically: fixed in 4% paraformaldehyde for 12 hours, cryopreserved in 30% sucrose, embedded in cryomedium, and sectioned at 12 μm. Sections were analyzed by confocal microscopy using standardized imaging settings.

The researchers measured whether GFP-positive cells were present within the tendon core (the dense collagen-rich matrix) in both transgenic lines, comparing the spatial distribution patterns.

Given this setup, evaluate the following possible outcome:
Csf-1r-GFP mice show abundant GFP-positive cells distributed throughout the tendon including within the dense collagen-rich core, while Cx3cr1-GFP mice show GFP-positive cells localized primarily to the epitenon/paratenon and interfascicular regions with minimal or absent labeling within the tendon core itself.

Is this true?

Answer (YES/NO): NO